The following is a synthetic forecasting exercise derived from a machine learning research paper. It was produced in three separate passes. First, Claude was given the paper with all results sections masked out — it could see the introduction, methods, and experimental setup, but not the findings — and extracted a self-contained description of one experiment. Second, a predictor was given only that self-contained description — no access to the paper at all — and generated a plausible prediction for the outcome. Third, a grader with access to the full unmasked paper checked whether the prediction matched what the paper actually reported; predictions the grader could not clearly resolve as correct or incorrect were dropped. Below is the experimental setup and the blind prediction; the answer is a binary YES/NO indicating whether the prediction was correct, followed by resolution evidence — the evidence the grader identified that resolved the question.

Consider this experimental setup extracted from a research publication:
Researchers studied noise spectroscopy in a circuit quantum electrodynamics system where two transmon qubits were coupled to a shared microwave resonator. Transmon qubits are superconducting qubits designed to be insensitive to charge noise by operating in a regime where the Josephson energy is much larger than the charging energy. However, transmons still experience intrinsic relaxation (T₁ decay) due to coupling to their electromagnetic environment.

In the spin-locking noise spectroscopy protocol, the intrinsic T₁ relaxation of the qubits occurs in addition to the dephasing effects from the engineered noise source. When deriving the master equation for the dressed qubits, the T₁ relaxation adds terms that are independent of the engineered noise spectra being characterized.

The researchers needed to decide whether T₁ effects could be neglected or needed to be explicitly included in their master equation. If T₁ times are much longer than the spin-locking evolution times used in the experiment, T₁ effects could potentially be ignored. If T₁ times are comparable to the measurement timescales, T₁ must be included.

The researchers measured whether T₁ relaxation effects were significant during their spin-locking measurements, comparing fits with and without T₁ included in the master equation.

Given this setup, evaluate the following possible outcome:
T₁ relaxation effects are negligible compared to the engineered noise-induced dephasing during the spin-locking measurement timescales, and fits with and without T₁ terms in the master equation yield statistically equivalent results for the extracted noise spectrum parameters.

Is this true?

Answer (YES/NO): NO